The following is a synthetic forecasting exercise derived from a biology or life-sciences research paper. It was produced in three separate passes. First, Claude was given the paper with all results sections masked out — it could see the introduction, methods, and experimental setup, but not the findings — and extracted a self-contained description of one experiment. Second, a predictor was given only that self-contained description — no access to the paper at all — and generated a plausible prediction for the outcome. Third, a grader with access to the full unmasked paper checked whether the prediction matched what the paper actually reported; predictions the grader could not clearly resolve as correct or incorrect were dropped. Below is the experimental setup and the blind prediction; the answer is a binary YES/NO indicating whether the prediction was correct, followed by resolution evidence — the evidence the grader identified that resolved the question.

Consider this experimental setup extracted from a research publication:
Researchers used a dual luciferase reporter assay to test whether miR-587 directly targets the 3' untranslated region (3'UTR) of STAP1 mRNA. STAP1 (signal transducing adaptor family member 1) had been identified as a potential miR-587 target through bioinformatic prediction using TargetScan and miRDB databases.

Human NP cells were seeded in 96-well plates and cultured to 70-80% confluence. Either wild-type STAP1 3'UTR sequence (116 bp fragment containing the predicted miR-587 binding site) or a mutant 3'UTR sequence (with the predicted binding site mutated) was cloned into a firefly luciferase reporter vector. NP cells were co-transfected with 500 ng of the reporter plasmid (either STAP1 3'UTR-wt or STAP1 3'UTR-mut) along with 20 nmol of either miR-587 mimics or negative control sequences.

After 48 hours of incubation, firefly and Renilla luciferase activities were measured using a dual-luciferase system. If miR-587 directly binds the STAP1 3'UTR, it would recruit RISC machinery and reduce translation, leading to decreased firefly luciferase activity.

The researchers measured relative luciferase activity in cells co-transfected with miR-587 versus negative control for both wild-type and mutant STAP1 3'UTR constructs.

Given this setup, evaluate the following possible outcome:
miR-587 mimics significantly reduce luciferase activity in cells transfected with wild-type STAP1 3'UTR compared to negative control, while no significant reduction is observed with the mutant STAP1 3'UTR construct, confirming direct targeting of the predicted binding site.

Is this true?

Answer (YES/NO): YES